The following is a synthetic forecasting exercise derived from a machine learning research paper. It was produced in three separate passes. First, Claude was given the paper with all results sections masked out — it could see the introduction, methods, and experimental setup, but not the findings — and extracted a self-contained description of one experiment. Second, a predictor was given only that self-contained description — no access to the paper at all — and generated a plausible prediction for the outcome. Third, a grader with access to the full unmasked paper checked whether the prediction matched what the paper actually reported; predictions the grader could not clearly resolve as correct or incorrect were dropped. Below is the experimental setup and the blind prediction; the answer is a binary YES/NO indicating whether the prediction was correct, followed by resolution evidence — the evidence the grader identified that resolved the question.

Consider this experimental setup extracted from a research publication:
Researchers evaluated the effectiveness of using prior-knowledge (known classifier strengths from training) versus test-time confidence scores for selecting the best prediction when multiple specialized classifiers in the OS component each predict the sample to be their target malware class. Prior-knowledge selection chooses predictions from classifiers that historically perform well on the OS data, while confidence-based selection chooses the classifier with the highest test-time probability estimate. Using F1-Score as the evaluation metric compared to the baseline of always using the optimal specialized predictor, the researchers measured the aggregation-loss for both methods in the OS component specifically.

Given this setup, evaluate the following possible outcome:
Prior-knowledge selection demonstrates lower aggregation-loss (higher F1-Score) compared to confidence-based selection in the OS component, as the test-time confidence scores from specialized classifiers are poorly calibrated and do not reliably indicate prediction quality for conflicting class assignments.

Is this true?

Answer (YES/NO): YES